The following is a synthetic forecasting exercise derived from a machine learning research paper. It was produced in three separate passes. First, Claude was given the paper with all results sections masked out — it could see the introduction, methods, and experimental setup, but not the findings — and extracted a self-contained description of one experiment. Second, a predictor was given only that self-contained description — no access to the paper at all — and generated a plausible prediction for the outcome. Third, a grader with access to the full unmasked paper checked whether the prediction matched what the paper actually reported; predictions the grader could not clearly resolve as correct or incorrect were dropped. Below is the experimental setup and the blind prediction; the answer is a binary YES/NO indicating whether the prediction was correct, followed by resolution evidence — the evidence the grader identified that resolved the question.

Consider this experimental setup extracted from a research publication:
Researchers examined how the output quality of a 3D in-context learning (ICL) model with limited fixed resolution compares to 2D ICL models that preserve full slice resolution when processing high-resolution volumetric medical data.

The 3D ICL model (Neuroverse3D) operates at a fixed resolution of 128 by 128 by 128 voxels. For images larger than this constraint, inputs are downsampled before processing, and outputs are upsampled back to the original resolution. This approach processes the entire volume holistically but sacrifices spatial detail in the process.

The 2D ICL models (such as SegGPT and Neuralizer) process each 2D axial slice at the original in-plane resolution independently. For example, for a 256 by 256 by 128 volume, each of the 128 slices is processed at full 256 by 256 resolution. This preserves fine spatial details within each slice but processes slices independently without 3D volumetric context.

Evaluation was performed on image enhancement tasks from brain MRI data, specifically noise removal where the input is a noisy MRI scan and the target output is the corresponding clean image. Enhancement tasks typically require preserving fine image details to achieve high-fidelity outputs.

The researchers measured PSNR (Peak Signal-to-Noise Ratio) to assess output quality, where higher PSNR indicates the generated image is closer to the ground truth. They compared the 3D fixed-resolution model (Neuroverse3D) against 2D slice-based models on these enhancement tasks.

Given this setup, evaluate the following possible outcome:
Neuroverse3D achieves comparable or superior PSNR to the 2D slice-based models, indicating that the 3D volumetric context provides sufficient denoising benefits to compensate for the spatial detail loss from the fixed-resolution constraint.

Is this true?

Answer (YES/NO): YES